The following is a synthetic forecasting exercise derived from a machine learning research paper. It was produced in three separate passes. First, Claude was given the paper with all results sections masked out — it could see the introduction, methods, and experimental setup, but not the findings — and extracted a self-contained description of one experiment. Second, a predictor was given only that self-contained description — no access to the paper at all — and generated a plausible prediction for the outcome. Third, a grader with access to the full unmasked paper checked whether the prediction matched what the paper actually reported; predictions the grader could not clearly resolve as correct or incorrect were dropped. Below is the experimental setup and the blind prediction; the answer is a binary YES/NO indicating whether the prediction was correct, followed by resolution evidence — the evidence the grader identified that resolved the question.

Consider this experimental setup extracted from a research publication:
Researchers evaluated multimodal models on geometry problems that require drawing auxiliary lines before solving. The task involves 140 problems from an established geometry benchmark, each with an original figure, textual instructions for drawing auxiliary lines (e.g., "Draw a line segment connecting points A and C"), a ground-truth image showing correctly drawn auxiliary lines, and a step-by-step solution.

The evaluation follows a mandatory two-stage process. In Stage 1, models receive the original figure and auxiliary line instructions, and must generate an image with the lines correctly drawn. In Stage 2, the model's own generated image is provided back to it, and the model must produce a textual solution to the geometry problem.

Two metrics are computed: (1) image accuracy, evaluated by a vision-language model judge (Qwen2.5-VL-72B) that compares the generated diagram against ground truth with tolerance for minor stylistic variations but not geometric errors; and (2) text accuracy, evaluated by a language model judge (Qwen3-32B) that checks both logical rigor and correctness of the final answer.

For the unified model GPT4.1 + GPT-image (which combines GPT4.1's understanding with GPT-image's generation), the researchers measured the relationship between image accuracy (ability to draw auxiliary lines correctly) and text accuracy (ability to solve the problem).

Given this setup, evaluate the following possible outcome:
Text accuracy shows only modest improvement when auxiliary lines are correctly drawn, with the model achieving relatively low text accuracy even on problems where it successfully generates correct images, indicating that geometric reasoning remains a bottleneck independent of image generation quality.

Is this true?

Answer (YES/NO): NO